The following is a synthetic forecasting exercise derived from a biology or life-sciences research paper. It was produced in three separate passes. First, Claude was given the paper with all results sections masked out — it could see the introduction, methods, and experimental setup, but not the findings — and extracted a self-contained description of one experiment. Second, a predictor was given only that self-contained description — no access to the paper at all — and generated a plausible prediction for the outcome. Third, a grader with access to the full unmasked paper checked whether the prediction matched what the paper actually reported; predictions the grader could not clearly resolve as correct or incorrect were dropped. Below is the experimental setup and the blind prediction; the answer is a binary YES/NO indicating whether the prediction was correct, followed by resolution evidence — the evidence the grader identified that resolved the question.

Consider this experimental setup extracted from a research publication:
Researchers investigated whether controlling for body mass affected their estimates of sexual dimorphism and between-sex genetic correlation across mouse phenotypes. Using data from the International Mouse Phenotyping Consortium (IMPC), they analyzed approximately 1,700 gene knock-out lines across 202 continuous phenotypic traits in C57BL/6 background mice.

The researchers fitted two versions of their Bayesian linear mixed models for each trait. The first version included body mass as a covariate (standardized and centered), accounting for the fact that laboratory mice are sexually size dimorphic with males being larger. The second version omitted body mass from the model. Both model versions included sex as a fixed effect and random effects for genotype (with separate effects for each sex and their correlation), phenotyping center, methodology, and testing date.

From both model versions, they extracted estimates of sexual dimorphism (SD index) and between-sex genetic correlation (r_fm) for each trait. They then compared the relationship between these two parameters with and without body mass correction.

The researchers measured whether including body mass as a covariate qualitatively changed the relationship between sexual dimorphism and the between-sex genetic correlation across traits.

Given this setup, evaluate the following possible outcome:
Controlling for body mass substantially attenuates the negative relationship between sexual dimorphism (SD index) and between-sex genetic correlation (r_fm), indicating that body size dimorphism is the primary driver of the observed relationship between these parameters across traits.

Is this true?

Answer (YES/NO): NO